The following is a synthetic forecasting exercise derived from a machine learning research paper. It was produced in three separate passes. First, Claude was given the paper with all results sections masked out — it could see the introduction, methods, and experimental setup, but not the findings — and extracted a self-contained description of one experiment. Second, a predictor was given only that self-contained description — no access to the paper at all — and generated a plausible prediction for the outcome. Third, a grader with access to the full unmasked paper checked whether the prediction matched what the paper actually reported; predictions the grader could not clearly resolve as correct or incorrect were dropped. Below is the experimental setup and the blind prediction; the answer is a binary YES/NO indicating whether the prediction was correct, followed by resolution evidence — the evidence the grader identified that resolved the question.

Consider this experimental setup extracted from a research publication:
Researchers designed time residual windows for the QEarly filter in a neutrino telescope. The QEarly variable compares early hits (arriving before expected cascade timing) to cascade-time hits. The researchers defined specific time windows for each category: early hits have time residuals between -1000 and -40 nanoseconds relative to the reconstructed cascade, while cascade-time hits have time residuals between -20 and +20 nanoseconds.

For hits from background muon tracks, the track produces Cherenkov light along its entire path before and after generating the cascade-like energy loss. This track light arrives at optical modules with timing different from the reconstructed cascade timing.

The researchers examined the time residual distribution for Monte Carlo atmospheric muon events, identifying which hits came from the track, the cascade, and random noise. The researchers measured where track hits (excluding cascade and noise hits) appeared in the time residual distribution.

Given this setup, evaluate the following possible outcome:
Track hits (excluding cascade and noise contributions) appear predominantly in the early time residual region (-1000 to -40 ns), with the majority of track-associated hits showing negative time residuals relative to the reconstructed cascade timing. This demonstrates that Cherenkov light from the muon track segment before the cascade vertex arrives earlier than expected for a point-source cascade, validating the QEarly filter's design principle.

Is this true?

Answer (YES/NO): YES